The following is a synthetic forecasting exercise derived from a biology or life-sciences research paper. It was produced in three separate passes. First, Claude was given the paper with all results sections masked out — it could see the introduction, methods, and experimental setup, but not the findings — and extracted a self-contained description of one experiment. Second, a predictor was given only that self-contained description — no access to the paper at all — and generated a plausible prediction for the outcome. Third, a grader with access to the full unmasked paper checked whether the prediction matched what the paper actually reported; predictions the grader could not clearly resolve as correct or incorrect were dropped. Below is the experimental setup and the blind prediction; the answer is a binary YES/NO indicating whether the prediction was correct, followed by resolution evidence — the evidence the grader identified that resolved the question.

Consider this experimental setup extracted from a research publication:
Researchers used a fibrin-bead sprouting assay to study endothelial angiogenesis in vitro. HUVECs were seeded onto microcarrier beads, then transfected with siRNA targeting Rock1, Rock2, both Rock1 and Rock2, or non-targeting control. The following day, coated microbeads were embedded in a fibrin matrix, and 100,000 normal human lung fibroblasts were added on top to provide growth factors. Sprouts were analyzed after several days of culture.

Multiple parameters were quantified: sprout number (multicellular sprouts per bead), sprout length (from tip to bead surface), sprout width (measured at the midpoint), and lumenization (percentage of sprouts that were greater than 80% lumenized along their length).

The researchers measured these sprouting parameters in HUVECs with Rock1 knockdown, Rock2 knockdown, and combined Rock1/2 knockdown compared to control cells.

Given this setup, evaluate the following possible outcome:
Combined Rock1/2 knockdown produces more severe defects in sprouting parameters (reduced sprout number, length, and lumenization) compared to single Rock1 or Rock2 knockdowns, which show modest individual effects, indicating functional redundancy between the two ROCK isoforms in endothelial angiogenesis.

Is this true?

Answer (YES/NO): NO